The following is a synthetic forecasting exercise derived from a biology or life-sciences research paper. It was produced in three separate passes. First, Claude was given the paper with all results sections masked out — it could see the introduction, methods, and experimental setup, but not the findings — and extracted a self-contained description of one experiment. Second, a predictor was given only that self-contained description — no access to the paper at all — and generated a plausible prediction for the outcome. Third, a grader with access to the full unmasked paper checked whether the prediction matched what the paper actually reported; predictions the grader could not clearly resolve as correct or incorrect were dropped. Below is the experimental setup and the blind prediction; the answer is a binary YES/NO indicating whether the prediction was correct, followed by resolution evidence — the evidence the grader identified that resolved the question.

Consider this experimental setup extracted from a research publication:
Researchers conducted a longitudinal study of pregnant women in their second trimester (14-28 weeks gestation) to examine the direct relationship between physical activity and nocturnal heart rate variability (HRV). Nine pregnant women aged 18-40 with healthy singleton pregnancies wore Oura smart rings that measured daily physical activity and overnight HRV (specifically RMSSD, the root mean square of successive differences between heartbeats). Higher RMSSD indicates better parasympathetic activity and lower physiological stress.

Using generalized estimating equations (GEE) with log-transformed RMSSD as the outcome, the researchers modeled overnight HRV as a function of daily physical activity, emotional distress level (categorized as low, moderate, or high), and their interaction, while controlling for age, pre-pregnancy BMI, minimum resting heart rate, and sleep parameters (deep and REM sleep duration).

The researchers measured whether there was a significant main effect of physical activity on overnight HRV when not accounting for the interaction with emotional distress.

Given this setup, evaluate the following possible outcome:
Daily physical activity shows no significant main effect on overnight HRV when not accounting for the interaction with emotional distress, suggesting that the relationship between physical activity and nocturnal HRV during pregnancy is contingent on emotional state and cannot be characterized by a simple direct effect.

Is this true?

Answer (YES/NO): NO